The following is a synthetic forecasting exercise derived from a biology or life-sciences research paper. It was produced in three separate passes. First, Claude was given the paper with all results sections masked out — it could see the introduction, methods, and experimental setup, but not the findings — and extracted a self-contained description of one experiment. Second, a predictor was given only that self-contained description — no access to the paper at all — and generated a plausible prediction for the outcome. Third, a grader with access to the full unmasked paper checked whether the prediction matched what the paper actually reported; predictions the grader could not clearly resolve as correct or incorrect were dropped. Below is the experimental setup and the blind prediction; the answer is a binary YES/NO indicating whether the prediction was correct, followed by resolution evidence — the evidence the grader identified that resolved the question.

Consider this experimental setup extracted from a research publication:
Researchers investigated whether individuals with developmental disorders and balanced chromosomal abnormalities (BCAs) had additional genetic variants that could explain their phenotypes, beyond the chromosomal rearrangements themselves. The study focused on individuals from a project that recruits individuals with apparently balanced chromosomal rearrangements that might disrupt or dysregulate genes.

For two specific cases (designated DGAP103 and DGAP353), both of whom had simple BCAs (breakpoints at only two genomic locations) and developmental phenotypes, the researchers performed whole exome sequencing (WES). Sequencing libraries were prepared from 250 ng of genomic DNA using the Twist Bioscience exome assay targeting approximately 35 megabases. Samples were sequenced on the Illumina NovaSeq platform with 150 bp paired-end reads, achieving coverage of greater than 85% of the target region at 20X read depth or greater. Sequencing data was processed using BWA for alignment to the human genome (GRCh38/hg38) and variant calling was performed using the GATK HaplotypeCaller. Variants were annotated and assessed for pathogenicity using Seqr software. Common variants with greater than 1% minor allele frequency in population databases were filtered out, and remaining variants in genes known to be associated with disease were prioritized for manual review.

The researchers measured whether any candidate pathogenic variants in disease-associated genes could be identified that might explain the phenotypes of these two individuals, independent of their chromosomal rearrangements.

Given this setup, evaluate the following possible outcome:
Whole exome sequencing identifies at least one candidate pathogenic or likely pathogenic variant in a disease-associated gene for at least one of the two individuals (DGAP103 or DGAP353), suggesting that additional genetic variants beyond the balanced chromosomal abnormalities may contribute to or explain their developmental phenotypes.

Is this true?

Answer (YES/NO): NO